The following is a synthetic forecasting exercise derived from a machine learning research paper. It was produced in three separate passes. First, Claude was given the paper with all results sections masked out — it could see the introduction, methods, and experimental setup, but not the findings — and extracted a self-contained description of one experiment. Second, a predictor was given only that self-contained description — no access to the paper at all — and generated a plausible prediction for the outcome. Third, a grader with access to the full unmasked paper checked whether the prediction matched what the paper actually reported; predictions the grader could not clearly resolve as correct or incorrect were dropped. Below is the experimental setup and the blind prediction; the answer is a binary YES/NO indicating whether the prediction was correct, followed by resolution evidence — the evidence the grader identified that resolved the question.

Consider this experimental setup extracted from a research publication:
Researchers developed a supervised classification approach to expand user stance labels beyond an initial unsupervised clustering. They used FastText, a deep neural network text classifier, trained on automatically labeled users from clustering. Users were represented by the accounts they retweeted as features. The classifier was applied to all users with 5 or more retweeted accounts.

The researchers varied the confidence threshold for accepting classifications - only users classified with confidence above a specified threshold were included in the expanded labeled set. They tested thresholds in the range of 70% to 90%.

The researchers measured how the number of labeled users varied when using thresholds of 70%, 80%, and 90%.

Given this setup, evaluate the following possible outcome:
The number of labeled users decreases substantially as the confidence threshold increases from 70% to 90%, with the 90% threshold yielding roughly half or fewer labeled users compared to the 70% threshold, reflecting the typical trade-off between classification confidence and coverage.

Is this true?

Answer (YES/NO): NO